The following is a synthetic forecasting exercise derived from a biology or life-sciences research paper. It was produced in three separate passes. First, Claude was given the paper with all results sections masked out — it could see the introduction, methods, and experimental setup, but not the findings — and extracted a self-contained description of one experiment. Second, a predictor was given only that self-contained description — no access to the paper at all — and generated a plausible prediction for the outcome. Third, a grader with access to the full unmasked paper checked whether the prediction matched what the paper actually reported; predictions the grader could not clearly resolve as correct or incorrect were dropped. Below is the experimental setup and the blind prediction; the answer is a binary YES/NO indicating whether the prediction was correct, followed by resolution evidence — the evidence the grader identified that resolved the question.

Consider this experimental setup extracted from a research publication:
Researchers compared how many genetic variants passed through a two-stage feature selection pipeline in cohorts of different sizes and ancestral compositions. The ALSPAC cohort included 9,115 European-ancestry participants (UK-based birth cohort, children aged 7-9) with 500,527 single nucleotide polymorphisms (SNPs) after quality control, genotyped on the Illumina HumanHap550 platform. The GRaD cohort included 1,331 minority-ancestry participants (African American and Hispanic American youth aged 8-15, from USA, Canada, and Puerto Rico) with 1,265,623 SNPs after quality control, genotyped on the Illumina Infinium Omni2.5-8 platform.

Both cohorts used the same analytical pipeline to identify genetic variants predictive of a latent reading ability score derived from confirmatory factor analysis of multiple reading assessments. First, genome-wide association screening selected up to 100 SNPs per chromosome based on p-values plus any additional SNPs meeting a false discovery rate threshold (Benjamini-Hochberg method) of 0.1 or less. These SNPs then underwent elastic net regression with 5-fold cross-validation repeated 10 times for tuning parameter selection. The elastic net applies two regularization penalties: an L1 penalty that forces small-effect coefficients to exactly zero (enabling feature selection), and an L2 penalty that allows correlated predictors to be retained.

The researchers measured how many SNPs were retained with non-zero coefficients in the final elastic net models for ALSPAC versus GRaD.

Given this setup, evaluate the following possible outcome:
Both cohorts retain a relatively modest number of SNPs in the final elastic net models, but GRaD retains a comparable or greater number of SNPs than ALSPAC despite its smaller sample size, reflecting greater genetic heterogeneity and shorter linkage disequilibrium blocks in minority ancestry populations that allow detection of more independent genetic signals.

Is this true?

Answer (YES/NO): YES